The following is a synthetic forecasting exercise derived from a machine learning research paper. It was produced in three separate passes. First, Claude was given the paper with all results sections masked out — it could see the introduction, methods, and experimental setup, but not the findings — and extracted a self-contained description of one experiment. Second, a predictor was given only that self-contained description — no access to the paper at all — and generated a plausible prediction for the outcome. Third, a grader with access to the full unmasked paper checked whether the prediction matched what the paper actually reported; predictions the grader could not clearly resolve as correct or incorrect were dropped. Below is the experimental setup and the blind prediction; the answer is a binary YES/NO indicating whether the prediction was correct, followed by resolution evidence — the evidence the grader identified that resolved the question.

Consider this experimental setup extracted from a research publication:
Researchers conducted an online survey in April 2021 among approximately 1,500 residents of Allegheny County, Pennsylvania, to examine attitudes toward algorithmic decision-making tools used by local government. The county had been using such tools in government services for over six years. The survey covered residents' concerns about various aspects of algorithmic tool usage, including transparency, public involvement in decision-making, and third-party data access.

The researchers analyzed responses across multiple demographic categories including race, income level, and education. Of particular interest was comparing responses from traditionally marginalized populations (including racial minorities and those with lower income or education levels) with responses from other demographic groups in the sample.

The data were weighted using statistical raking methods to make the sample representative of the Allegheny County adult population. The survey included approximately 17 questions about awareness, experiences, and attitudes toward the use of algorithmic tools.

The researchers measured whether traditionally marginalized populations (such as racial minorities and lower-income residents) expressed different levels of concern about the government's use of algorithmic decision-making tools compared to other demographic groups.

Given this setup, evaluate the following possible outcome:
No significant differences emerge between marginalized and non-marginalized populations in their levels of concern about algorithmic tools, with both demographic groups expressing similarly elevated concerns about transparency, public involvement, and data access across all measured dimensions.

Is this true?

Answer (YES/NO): NO